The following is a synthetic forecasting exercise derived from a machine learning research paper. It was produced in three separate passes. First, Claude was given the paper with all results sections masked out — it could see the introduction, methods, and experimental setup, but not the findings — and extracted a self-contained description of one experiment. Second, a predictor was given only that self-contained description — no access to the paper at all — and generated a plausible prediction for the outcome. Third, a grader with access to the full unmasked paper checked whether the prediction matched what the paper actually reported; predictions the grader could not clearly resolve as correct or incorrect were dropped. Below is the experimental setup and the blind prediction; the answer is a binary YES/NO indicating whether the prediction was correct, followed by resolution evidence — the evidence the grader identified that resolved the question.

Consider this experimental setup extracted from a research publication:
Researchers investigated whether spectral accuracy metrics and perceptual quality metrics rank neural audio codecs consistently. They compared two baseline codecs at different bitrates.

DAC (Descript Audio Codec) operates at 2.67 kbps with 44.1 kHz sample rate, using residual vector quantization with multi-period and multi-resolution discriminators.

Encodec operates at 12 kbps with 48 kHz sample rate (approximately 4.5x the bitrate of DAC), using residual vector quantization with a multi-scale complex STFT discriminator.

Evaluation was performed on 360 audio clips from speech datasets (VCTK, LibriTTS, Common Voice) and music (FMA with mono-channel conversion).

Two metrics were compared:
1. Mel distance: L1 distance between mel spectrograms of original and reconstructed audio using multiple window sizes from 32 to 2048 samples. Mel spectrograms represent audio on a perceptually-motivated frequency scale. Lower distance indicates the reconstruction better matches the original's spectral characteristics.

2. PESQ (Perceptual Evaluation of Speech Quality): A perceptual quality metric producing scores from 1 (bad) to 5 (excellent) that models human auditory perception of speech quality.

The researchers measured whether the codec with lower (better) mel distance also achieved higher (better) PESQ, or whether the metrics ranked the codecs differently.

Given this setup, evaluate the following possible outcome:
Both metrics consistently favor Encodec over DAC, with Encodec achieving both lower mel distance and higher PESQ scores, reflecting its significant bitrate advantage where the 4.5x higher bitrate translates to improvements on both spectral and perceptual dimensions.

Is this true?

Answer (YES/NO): NO